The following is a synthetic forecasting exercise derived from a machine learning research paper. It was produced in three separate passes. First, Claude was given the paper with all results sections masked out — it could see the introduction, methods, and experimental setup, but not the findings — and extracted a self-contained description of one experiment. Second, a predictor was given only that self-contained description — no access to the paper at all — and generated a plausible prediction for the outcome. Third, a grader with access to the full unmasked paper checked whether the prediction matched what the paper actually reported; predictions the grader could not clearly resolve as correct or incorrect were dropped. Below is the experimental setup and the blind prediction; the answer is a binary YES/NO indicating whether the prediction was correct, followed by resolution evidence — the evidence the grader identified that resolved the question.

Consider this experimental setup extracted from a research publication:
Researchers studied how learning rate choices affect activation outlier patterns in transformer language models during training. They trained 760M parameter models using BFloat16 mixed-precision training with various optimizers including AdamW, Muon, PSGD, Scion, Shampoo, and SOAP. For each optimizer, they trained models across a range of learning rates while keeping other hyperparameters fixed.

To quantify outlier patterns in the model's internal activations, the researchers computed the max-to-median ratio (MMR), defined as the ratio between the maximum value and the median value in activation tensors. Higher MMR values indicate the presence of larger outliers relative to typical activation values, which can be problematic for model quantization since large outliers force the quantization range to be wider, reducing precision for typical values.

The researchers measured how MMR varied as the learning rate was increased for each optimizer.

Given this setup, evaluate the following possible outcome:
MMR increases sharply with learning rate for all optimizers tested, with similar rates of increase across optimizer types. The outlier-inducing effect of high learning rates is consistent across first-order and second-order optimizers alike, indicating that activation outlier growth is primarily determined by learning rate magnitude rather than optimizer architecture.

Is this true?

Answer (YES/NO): NO